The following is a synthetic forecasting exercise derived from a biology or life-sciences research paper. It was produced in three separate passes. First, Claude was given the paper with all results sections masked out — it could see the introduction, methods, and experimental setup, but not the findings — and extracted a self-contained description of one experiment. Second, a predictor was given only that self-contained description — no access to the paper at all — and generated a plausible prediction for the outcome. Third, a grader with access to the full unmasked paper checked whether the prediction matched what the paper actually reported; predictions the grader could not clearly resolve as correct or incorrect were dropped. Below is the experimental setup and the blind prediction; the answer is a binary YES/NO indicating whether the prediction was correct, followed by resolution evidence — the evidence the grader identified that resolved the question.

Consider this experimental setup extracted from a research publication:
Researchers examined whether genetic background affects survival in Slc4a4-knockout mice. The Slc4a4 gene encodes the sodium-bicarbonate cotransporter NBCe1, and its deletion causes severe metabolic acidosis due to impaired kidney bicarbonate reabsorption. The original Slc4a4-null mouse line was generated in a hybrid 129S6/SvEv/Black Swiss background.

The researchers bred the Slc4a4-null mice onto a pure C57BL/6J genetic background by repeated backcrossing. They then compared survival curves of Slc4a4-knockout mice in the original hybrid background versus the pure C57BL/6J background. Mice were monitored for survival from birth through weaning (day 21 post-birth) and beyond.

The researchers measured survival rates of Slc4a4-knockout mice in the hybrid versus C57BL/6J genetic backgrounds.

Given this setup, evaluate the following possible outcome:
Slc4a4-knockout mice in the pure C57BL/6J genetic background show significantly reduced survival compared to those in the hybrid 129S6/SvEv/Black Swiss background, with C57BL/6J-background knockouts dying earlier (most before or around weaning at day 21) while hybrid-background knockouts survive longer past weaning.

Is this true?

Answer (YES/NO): YES